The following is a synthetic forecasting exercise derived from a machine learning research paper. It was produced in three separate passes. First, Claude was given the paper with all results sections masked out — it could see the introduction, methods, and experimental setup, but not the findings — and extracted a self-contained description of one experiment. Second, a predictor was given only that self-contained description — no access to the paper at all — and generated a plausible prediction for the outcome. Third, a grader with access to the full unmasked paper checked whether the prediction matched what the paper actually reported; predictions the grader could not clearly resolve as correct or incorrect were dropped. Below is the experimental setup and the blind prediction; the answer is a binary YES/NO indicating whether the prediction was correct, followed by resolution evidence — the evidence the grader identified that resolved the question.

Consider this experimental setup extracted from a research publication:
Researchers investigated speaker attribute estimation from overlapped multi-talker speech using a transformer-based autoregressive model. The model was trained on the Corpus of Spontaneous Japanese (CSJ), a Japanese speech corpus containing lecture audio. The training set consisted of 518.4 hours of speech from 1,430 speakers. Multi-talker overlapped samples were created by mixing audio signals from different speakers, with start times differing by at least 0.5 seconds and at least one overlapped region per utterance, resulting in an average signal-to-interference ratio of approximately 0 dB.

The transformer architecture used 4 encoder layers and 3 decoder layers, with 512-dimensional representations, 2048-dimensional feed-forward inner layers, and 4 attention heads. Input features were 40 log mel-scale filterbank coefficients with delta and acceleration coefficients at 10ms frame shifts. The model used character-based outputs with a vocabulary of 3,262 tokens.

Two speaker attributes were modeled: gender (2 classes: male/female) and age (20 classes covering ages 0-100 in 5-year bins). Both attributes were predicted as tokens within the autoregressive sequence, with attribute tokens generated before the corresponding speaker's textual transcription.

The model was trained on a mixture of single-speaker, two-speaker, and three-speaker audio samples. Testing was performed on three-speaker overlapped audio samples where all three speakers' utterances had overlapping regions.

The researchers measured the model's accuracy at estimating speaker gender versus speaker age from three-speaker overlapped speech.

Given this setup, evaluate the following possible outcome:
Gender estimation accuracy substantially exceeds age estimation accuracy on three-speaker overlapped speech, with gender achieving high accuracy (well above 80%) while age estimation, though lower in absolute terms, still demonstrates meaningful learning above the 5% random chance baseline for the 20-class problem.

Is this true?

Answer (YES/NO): YES